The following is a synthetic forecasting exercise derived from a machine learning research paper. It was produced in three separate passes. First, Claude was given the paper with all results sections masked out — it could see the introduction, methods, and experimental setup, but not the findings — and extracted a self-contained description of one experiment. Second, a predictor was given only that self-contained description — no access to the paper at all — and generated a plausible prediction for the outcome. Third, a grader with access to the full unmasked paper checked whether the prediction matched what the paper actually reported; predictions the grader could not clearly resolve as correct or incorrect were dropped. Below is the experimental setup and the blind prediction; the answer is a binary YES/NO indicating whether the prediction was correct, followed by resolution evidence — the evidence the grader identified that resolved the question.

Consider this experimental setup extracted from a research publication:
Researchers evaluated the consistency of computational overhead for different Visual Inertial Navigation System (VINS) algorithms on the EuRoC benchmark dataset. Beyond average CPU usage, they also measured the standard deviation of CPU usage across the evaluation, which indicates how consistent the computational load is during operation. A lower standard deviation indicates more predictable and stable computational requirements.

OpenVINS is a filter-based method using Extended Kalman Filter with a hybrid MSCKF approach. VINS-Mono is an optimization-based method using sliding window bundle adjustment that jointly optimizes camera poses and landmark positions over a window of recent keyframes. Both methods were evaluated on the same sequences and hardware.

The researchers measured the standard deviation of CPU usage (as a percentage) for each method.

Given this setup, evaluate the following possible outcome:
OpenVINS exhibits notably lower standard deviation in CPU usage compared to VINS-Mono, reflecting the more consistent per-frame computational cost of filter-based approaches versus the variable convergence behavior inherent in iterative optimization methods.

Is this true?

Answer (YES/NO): YES